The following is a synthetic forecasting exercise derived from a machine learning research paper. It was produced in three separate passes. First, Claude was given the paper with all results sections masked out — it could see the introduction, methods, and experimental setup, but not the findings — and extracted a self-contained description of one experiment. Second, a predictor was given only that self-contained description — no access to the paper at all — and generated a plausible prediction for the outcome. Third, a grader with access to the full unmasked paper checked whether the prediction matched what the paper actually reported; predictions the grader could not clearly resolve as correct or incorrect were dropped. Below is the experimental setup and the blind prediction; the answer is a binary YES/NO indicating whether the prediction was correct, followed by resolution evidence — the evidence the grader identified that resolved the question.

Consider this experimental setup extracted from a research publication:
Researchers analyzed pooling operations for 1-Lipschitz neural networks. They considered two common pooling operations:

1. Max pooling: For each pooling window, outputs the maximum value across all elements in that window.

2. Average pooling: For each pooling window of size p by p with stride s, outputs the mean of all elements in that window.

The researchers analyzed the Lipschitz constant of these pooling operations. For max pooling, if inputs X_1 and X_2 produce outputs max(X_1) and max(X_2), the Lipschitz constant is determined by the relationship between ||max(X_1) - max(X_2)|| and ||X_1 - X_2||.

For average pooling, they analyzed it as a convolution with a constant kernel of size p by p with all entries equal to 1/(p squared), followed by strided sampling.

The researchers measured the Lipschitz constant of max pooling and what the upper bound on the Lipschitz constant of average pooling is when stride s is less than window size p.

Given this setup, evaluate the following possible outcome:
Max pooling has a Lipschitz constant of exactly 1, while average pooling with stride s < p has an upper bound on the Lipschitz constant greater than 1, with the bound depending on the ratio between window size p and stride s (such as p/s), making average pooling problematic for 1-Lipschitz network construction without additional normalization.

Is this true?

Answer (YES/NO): NO